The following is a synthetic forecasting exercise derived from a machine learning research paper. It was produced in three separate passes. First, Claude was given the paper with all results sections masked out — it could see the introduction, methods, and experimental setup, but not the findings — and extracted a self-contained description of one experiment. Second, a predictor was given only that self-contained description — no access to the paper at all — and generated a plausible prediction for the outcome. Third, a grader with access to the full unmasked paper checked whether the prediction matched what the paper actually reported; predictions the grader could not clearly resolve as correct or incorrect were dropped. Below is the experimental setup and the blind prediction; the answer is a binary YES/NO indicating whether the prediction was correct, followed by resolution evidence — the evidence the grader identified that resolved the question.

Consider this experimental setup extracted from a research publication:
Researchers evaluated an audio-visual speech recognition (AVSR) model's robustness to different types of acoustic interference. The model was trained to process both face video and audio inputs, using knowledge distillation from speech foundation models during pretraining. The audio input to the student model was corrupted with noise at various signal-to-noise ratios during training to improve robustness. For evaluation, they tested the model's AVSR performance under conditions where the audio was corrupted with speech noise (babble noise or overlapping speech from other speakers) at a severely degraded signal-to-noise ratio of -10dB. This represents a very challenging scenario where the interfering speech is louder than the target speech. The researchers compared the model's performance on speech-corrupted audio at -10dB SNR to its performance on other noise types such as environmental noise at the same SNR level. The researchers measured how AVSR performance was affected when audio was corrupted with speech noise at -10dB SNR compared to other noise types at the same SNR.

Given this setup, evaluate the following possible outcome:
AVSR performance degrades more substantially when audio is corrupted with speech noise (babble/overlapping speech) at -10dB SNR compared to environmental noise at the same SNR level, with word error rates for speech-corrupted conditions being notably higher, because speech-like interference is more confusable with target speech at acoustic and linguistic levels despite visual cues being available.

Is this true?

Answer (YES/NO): YES